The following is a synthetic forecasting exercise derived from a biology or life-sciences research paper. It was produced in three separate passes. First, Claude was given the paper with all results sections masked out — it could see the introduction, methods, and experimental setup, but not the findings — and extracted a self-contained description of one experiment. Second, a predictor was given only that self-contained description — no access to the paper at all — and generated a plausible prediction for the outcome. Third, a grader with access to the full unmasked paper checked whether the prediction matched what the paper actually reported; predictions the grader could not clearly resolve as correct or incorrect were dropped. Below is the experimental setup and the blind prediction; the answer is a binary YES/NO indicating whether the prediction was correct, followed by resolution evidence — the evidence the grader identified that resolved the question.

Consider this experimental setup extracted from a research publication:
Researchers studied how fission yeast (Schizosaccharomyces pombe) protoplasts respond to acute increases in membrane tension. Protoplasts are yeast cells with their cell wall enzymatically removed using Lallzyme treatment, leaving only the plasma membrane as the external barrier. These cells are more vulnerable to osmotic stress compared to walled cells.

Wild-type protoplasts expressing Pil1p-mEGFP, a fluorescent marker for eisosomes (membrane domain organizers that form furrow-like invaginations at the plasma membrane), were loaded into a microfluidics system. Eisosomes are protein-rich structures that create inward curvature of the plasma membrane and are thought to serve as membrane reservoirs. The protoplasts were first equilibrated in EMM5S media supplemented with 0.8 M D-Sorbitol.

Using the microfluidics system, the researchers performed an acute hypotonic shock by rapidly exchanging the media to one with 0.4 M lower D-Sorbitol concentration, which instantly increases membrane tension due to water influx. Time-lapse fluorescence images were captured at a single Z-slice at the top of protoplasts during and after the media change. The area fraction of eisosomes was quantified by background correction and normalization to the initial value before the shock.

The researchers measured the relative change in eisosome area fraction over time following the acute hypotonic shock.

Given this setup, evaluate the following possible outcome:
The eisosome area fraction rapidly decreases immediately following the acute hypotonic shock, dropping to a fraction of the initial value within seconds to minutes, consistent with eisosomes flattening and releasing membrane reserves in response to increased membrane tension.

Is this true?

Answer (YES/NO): YES